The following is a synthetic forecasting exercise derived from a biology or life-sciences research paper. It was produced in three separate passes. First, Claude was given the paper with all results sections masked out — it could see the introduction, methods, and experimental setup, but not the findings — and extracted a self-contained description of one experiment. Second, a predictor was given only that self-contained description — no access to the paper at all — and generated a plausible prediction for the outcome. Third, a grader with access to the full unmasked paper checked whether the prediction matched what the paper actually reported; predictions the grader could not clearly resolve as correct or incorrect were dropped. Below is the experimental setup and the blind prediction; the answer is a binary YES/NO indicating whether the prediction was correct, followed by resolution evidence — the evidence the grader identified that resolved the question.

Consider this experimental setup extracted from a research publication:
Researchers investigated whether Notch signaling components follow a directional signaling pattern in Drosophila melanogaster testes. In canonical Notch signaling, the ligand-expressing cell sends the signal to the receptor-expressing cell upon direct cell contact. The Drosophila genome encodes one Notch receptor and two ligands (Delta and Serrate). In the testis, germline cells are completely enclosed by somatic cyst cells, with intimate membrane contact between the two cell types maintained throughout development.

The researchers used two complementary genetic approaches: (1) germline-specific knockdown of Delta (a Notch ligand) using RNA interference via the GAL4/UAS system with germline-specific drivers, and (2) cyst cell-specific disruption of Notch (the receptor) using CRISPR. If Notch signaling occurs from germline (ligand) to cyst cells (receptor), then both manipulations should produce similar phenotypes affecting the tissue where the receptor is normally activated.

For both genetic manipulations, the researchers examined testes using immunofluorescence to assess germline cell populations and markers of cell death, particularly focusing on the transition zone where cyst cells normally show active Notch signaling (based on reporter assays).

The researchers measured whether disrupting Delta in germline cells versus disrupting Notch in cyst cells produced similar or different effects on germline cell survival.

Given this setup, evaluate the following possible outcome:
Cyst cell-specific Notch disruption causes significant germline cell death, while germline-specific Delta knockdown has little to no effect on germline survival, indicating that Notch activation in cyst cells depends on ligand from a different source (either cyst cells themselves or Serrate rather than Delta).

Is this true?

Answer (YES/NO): NO